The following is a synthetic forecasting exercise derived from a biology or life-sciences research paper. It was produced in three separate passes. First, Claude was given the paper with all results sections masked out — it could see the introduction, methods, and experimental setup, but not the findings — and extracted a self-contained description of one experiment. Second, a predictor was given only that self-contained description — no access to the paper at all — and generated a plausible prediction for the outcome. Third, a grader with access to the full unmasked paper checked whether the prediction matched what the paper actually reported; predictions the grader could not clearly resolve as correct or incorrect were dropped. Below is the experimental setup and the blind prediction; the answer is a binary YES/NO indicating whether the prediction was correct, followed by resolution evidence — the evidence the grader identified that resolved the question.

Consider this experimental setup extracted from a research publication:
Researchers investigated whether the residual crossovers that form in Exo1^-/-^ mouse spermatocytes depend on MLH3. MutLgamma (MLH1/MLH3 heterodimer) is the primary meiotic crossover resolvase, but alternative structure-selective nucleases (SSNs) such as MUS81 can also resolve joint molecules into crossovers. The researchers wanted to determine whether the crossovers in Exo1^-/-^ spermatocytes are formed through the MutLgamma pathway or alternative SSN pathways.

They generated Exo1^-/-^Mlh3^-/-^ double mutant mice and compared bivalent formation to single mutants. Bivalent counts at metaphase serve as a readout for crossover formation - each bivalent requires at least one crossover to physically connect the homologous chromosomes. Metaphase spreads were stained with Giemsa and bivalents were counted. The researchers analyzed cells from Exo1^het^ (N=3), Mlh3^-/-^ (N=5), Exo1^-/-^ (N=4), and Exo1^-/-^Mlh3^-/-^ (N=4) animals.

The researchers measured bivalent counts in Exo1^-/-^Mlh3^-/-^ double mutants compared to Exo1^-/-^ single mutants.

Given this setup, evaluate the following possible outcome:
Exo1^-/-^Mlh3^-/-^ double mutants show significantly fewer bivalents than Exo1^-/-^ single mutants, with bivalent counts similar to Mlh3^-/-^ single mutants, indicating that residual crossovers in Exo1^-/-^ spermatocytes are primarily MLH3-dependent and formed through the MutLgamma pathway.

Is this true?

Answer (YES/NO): NO